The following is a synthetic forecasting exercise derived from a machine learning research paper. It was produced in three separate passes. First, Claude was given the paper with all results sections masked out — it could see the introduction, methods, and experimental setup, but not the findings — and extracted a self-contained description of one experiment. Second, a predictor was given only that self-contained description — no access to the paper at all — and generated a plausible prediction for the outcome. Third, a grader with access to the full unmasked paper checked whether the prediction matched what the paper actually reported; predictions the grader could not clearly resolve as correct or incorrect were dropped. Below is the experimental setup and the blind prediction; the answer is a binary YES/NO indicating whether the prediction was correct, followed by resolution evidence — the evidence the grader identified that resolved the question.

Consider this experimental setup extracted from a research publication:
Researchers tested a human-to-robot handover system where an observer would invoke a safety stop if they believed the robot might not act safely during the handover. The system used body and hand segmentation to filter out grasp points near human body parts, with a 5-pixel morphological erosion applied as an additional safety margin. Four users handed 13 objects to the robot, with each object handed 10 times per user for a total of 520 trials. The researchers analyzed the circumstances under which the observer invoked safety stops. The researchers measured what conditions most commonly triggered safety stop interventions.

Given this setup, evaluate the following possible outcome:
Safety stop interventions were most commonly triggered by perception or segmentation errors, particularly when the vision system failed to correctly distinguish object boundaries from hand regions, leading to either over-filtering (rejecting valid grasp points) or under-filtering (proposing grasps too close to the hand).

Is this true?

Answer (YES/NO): NO